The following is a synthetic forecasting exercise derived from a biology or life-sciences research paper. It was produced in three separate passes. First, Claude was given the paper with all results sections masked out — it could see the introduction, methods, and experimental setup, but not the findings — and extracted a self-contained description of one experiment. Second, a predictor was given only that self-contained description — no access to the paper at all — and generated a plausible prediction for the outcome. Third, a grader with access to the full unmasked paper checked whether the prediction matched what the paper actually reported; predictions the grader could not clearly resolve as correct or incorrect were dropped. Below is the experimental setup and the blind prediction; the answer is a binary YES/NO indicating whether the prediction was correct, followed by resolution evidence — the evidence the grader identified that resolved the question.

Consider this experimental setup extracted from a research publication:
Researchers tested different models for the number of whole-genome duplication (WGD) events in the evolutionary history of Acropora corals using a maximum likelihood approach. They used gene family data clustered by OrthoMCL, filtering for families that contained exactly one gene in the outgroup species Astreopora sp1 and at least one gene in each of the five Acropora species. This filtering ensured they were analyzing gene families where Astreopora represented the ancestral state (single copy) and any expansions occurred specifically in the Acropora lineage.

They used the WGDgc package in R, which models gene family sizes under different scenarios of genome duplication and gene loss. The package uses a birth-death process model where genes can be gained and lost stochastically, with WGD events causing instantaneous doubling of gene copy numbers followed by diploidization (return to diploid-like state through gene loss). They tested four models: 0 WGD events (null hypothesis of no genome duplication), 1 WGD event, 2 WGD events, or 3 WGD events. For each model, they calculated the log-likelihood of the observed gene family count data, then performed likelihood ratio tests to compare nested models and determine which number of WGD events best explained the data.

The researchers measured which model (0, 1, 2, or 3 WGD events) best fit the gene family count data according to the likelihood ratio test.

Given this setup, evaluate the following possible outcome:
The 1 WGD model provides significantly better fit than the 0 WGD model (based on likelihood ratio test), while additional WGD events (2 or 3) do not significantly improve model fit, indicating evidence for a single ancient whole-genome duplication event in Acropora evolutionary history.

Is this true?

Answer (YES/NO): YES